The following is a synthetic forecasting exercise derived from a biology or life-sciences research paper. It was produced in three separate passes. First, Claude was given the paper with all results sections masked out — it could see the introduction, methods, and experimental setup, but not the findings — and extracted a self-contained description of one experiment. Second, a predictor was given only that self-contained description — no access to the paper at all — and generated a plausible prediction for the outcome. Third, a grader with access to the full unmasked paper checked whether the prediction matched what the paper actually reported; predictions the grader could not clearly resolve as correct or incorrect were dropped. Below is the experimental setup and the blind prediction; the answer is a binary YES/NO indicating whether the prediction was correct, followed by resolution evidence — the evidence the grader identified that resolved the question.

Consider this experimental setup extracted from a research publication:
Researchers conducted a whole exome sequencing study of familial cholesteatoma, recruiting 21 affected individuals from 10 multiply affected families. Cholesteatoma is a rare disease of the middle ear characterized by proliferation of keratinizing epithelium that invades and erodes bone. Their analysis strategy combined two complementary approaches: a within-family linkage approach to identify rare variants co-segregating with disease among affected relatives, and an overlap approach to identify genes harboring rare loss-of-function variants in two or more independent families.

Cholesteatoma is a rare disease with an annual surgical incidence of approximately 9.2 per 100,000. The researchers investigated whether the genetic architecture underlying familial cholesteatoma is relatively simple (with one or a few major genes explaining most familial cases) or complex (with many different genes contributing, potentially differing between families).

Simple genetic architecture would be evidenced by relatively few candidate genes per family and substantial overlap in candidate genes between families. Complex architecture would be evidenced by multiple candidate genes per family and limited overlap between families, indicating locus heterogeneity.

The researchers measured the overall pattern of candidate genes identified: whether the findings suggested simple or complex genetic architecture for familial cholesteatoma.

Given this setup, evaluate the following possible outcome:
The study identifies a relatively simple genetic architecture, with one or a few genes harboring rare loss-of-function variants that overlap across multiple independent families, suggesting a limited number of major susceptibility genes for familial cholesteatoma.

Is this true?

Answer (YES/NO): NO